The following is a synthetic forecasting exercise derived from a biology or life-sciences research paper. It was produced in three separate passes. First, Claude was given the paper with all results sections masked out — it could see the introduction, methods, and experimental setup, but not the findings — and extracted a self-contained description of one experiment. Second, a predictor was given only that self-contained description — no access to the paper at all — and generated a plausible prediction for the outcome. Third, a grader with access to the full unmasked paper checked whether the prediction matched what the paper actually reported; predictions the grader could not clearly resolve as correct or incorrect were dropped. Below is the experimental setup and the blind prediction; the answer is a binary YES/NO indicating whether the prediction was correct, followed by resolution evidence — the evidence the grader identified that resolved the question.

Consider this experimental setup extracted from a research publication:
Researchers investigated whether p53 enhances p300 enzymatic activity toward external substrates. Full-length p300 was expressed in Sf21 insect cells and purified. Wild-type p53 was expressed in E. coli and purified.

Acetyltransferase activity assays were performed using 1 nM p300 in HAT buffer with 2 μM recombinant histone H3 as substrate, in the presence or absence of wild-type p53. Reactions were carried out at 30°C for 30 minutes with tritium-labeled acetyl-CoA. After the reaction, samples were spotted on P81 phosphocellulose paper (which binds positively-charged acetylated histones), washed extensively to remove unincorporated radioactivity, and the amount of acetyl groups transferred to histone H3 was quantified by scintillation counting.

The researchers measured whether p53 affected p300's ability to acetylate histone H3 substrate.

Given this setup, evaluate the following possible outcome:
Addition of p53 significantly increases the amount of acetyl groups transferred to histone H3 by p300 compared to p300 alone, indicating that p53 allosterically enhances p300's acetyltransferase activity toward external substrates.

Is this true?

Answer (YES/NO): YES